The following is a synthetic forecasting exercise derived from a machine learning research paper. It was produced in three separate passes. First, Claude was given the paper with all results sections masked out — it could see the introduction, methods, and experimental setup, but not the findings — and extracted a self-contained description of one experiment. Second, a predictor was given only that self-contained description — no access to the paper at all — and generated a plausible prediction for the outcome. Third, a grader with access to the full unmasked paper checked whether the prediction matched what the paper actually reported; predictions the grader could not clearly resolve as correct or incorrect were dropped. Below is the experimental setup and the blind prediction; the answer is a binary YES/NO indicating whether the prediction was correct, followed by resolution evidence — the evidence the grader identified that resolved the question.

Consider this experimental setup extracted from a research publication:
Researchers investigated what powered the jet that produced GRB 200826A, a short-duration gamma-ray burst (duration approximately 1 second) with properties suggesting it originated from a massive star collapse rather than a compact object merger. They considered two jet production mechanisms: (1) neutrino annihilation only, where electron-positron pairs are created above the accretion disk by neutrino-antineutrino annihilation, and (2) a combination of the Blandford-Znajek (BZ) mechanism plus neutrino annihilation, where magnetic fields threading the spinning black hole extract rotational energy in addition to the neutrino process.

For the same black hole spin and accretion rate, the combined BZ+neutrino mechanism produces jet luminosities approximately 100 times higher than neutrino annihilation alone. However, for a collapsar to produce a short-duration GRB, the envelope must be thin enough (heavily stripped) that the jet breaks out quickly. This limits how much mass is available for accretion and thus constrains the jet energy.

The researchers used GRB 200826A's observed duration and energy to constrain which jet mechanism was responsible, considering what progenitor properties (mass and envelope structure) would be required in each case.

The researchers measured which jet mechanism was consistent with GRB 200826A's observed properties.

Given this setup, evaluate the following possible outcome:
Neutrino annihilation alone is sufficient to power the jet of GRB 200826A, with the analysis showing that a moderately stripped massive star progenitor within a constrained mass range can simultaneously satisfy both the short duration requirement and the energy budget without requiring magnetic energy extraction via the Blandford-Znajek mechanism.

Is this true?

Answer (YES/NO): YES